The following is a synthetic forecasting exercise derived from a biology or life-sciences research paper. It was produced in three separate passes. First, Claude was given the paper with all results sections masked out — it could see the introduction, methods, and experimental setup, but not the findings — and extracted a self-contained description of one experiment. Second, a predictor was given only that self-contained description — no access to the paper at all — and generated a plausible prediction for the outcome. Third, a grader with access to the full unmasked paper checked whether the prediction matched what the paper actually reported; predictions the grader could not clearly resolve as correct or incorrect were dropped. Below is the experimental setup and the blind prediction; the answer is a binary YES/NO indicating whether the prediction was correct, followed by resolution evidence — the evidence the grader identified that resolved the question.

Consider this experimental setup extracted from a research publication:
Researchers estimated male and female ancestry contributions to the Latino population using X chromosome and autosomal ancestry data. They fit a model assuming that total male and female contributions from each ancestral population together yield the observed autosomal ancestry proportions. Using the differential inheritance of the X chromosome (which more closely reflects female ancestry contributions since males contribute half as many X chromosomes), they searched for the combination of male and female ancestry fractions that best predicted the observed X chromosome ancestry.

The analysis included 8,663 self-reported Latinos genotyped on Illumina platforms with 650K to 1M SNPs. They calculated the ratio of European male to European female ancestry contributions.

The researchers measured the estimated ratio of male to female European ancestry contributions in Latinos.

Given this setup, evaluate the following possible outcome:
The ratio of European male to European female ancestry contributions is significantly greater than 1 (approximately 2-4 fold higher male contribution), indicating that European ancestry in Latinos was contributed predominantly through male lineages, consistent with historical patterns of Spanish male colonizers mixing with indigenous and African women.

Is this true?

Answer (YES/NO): YES